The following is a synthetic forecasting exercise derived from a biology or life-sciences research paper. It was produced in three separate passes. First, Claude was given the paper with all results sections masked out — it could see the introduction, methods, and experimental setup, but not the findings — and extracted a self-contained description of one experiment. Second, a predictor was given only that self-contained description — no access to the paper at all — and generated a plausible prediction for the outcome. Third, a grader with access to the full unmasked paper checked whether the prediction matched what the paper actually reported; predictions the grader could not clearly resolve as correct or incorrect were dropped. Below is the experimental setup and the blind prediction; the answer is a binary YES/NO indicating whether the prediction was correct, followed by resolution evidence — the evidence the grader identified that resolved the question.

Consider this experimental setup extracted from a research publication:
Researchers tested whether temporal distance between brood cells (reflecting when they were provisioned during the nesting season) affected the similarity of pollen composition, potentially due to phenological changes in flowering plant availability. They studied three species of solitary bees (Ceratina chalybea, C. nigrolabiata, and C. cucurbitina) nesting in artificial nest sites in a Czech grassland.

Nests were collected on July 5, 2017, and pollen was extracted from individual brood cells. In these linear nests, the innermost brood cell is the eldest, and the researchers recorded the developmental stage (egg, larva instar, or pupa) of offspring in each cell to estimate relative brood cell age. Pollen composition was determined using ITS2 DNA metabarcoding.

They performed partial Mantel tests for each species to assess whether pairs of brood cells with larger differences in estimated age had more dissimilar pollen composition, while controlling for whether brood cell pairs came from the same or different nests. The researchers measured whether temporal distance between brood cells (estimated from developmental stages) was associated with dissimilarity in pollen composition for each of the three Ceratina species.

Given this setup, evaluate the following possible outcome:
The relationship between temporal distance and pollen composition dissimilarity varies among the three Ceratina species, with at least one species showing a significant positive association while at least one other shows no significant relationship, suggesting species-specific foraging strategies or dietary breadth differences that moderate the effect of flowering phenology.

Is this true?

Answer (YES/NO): NO